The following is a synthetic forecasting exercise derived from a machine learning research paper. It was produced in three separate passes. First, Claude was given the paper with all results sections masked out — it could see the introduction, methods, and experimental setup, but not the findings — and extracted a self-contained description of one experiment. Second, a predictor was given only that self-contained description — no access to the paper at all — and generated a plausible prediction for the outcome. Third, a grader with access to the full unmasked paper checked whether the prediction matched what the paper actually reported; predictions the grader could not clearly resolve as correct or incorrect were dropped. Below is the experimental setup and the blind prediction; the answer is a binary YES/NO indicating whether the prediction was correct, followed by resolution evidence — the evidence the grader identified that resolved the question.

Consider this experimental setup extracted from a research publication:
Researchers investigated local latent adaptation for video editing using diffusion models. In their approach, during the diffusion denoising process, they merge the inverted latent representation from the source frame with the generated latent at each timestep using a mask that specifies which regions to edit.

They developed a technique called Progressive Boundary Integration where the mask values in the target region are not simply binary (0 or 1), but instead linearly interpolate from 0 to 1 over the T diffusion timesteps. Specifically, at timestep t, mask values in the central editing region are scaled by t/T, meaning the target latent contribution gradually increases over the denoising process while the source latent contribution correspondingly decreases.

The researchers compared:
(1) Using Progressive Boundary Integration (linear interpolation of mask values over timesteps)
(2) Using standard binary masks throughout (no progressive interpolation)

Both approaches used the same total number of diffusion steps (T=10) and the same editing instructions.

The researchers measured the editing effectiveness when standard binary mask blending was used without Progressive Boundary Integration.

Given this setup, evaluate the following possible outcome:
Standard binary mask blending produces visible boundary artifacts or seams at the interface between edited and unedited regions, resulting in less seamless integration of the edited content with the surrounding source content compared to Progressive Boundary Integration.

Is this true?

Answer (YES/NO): NO